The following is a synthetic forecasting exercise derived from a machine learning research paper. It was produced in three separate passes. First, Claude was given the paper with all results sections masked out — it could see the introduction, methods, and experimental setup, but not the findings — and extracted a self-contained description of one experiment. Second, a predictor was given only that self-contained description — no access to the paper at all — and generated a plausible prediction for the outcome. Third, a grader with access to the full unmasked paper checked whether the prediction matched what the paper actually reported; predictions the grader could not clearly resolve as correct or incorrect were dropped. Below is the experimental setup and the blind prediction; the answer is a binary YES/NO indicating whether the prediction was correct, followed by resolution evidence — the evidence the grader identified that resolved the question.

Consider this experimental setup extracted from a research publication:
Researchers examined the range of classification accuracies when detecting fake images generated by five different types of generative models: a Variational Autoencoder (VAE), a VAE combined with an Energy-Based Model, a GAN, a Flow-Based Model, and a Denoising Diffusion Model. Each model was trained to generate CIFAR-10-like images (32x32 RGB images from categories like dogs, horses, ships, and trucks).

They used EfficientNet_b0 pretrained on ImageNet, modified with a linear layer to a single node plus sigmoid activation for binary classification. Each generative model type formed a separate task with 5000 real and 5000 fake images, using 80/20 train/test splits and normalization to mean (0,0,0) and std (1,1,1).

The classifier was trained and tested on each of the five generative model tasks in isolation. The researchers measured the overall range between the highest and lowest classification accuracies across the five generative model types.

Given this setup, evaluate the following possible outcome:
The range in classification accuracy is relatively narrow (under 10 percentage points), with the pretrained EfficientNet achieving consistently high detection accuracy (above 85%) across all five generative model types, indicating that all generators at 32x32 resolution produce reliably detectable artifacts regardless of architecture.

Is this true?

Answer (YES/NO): NO